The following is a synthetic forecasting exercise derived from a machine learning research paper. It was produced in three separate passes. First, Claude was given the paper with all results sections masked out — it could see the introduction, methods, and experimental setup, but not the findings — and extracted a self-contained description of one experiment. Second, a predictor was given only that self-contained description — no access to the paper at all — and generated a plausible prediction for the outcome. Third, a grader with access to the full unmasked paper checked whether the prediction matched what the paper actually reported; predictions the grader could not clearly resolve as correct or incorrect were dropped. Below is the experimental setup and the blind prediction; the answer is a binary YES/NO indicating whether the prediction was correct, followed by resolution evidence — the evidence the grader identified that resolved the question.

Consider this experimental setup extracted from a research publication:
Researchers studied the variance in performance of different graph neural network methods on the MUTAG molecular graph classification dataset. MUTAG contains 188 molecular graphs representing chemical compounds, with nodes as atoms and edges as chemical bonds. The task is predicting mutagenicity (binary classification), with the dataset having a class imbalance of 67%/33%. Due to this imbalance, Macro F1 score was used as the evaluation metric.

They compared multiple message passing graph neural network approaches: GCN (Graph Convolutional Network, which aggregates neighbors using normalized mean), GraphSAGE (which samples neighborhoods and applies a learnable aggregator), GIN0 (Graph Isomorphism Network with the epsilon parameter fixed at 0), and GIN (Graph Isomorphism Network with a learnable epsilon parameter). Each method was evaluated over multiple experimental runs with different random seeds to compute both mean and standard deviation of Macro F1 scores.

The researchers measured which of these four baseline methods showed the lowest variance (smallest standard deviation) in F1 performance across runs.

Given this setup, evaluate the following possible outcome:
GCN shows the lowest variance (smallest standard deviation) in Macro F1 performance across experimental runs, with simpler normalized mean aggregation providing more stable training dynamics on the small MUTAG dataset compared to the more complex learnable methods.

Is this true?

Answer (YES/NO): NO